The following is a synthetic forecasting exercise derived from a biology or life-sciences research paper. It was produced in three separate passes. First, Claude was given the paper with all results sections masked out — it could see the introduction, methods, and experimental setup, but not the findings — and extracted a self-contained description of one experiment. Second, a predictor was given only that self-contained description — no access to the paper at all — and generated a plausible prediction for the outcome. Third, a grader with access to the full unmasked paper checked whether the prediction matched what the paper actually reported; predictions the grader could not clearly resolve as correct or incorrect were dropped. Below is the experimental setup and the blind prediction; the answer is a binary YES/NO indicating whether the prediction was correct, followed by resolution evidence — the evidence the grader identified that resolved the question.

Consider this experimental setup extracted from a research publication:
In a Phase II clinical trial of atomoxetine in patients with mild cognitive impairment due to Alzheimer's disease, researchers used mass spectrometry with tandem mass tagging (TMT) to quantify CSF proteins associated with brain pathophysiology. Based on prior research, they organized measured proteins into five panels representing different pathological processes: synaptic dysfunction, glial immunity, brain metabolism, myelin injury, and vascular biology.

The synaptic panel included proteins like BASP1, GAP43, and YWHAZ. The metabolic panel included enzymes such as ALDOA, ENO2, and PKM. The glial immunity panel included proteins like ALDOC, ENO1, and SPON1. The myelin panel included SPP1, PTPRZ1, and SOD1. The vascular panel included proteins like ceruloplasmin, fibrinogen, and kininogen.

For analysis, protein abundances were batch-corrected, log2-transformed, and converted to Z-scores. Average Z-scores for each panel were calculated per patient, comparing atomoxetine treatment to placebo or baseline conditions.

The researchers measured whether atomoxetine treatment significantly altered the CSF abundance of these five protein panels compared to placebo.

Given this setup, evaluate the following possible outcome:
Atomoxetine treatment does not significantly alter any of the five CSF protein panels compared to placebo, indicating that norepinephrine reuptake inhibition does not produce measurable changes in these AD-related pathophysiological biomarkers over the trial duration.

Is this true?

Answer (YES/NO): NO